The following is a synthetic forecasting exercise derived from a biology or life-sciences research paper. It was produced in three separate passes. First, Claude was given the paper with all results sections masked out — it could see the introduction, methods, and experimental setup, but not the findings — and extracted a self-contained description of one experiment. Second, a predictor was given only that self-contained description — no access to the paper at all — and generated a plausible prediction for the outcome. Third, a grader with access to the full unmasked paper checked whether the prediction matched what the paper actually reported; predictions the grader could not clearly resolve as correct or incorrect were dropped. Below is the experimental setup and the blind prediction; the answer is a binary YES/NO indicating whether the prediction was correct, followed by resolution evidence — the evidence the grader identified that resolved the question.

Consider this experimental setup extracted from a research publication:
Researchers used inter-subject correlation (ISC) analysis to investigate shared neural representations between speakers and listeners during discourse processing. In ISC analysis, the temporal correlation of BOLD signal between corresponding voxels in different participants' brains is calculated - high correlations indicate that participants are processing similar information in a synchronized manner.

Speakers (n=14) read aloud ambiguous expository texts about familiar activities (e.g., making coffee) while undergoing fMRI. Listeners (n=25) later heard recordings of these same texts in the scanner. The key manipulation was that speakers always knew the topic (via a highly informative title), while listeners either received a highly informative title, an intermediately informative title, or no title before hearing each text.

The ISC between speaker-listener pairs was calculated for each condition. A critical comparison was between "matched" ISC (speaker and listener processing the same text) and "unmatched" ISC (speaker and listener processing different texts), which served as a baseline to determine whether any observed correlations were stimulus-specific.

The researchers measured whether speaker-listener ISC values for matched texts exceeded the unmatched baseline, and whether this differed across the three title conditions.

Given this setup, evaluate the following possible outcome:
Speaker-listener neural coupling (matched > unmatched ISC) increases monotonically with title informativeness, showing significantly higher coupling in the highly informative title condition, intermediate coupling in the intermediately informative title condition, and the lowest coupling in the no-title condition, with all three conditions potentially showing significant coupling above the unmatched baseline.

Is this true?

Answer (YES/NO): NO